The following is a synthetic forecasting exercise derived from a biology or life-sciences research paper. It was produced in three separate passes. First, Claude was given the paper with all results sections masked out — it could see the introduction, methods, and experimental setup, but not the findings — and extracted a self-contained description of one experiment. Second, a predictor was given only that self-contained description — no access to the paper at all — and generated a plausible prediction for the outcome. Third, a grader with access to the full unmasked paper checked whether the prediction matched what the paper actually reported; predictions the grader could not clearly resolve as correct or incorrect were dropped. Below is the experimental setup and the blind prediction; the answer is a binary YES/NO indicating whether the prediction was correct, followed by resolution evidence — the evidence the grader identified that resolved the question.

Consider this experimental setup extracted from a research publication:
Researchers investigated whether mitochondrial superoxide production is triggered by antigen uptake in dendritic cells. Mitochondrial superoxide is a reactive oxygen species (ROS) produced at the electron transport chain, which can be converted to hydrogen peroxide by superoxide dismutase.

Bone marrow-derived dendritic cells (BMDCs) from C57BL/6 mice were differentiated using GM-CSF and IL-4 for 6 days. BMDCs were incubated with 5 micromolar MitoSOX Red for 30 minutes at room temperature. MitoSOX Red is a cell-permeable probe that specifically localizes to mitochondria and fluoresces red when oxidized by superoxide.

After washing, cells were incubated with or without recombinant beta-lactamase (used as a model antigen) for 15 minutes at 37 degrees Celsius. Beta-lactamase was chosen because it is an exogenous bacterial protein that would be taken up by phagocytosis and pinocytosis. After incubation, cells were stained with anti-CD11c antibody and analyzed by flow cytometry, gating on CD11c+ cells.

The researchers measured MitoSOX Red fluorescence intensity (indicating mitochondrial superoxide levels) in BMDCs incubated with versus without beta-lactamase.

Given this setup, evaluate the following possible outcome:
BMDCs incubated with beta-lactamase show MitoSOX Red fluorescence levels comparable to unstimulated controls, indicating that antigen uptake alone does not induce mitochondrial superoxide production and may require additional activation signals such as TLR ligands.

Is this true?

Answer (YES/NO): NO